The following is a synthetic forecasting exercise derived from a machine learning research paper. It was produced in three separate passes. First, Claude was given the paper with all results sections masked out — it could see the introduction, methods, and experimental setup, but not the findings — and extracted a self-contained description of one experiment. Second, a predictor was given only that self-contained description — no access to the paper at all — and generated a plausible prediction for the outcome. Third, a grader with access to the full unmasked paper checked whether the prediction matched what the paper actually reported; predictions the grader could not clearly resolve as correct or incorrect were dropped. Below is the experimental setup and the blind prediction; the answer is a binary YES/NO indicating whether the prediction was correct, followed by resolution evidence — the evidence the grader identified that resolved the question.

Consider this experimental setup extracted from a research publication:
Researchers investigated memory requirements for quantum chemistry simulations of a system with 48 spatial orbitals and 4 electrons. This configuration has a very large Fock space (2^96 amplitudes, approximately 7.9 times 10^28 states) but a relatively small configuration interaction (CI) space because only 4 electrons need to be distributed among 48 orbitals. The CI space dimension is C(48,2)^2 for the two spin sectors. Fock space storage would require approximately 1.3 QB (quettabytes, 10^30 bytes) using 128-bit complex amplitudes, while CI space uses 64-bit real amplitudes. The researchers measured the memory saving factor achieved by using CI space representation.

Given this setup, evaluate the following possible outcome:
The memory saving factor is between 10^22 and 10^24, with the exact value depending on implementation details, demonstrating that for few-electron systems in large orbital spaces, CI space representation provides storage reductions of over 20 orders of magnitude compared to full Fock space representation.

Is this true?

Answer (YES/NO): YES